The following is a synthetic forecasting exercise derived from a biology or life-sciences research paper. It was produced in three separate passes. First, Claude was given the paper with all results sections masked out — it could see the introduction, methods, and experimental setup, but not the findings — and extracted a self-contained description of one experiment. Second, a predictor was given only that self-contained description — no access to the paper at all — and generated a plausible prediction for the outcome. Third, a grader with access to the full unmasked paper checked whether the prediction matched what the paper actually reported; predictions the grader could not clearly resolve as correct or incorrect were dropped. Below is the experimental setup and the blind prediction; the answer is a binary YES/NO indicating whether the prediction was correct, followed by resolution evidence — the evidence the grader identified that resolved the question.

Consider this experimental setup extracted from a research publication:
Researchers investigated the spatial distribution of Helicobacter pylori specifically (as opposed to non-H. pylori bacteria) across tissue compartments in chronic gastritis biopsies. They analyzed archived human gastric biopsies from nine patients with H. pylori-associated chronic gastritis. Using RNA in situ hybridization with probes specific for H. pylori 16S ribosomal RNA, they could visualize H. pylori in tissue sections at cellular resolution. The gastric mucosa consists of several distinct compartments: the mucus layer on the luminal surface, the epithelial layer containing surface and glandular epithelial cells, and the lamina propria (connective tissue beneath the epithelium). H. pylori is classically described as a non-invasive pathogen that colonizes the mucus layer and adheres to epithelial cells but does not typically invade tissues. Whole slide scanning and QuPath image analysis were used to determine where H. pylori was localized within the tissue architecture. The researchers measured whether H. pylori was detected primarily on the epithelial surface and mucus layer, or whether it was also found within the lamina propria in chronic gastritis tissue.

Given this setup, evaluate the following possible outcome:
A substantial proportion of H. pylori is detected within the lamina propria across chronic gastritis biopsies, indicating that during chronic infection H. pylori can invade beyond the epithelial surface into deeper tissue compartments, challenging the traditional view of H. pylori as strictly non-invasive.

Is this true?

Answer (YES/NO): NO